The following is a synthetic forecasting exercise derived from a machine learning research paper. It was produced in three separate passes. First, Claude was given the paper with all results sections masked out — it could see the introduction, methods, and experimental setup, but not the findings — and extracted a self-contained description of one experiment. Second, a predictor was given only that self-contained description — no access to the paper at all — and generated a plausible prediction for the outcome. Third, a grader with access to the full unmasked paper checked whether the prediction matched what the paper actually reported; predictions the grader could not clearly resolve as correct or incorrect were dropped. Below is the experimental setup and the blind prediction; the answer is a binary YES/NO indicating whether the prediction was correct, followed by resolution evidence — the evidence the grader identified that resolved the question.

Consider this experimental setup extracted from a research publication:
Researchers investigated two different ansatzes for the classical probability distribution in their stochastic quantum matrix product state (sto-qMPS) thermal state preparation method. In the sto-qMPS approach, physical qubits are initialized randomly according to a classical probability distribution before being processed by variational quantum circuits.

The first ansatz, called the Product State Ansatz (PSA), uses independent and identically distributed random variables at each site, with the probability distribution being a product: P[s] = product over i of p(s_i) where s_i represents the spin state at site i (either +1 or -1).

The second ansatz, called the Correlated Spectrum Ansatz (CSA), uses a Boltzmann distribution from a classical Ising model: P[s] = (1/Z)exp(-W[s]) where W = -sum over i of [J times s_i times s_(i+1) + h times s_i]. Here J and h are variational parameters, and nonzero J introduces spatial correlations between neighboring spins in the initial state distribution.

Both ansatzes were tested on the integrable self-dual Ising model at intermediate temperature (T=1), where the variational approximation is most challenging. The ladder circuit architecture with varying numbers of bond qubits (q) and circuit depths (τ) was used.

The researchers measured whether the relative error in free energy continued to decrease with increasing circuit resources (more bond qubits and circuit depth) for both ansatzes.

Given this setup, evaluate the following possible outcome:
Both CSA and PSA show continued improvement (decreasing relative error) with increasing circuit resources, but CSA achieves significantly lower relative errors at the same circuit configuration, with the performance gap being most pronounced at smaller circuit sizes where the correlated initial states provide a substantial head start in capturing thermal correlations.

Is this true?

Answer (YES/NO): NO